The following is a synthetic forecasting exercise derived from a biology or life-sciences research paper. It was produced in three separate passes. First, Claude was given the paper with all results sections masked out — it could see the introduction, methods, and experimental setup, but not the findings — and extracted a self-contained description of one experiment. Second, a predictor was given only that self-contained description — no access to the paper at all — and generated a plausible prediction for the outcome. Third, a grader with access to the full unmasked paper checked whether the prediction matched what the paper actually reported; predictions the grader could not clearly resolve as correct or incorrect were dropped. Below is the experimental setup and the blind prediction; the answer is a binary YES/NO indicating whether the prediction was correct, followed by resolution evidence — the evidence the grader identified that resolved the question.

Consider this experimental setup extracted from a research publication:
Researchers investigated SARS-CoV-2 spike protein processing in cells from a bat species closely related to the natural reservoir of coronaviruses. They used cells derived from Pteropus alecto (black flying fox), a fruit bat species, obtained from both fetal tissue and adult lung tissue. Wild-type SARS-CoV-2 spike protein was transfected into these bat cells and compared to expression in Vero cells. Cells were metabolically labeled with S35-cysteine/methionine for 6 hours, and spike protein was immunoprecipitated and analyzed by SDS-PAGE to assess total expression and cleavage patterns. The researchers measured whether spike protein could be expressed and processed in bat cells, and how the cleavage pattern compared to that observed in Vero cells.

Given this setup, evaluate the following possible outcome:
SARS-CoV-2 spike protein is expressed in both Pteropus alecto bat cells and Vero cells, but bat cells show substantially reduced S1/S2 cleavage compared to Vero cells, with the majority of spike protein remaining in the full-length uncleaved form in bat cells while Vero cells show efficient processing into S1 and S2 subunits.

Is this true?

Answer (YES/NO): NO